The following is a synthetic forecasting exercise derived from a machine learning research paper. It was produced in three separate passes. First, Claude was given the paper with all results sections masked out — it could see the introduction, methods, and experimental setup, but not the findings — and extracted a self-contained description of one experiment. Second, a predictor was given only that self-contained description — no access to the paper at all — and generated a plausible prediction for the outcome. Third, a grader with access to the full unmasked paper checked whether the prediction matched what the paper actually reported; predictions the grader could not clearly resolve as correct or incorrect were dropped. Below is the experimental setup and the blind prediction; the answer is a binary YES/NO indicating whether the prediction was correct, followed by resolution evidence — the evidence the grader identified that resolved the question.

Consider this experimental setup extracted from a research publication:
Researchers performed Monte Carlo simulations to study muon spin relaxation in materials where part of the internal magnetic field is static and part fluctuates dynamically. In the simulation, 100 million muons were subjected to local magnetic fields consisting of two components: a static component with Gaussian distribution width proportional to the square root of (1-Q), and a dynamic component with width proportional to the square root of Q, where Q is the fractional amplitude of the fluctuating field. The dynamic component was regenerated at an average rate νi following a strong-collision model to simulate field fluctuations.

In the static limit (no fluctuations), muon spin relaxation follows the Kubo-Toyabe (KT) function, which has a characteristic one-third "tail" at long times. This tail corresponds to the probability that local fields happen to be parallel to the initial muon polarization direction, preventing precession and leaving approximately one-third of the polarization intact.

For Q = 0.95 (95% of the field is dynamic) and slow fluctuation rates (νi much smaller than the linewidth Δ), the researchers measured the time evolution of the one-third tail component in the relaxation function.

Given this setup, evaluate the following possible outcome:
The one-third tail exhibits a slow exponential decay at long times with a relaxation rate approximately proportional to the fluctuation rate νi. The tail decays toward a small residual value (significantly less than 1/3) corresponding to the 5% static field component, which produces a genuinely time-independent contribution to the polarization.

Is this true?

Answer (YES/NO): NO